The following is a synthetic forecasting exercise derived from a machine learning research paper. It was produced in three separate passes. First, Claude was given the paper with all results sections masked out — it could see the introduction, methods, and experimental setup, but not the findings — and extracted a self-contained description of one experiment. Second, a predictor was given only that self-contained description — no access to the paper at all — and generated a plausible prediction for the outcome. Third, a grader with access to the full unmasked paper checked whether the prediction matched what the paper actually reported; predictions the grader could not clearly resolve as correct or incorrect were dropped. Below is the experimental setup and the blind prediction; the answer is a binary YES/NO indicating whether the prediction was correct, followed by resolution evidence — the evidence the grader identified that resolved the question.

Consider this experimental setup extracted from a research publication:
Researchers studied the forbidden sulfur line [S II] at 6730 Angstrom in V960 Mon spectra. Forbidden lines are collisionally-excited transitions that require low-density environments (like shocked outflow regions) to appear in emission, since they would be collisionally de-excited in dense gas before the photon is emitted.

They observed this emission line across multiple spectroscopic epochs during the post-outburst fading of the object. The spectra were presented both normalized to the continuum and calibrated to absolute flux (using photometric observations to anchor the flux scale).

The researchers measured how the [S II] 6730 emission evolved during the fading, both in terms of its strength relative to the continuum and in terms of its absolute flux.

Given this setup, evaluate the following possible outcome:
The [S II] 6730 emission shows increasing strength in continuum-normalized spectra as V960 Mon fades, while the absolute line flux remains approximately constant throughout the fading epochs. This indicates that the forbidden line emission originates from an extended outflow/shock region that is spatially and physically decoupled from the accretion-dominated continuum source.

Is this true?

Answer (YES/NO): NO